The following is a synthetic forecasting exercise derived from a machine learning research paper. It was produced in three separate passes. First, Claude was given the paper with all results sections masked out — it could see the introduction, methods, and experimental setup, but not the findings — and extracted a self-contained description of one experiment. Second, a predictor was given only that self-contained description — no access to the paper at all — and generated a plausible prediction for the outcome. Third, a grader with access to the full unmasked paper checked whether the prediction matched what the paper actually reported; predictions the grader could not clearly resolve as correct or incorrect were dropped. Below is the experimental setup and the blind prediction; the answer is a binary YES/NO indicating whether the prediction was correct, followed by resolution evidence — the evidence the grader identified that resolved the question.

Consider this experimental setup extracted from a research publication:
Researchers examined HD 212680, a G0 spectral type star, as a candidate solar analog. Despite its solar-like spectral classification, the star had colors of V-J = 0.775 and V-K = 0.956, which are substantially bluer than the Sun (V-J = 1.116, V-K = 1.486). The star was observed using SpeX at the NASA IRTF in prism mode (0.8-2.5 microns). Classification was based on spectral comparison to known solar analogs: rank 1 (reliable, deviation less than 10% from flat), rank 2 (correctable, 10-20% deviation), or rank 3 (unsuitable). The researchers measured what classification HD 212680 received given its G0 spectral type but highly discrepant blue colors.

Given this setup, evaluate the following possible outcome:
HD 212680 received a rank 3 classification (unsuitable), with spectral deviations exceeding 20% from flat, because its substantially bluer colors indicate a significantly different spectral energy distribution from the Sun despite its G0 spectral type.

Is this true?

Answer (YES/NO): YES